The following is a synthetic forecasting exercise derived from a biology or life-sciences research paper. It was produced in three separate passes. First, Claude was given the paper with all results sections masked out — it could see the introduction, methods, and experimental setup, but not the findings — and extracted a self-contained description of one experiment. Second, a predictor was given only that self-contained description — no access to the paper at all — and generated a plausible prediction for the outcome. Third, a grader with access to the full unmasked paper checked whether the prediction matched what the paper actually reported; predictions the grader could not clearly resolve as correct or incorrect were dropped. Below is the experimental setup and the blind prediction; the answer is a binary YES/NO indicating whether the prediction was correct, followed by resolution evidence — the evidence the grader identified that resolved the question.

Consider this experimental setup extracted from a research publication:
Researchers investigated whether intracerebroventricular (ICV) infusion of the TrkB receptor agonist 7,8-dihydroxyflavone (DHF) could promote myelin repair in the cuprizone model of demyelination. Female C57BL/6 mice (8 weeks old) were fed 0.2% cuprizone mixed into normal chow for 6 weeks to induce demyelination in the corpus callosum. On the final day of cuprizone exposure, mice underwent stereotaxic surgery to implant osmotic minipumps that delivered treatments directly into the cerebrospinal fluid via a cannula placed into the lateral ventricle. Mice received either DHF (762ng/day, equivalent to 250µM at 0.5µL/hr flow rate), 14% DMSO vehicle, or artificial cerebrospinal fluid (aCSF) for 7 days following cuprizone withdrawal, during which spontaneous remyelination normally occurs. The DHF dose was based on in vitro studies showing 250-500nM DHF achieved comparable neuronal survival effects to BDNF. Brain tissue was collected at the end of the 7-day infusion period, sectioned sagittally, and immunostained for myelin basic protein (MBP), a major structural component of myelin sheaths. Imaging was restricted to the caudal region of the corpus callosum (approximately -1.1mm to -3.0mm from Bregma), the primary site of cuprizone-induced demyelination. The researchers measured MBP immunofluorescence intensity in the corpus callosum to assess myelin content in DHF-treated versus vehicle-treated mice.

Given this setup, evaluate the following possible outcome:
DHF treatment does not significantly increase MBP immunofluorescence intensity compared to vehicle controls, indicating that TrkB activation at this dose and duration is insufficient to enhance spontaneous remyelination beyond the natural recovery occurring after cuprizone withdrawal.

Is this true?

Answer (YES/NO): NO